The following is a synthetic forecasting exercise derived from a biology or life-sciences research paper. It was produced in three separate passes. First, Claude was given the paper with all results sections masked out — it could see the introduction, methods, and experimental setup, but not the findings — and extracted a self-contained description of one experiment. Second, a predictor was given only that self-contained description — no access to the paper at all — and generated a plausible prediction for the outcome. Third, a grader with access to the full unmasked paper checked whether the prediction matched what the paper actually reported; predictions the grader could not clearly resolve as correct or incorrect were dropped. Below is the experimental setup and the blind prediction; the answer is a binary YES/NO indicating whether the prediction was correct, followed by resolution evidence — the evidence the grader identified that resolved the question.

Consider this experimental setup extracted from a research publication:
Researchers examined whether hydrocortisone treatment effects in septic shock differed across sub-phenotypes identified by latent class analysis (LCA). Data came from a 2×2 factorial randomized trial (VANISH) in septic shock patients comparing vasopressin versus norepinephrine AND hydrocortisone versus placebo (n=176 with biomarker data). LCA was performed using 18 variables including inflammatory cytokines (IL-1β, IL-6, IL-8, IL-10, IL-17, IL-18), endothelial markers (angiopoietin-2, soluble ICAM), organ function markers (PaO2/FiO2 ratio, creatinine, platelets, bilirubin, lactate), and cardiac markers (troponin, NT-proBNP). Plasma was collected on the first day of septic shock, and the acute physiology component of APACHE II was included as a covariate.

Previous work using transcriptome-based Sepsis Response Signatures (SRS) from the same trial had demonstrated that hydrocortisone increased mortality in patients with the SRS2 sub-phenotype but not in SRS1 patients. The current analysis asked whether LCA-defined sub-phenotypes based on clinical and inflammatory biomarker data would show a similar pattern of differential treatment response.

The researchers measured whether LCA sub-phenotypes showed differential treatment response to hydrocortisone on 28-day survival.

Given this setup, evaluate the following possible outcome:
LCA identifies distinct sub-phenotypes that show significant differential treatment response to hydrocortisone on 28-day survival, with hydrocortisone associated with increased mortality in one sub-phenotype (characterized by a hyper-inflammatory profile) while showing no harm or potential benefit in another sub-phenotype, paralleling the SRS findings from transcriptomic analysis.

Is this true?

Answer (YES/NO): NO